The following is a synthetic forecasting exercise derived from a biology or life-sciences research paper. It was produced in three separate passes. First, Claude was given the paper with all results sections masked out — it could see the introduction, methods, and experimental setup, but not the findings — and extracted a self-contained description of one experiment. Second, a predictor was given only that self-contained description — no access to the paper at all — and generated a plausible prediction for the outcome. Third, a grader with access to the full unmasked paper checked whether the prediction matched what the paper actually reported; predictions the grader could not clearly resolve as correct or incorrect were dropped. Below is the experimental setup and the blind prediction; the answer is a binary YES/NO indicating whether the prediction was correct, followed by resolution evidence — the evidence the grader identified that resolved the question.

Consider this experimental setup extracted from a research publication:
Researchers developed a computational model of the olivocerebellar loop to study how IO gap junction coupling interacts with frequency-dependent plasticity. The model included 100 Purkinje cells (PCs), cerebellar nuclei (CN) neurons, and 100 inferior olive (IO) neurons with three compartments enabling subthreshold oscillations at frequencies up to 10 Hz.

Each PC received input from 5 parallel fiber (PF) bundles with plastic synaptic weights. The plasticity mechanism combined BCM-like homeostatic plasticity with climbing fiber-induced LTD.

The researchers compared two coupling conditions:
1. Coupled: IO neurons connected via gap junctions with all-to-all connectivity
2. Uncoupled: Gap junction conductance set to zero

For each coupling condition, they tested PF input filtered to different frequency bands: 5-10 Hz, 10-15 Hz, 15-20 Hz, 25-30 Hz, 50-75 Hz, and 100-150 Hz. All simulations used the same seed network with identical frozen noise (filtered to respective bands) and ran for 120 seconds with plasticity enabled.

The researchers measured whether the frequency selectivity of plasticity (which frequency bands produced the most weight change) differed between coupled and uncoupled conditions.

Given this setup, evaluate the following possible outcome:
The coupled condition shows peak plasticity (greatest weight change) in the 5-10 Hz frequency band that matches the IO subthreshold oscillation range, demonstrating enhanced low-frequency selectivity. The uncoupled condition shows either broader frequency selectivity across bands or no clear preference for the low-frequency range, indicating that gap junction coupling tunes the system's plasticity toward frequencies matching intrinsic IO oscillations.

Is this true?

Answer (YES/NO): YES